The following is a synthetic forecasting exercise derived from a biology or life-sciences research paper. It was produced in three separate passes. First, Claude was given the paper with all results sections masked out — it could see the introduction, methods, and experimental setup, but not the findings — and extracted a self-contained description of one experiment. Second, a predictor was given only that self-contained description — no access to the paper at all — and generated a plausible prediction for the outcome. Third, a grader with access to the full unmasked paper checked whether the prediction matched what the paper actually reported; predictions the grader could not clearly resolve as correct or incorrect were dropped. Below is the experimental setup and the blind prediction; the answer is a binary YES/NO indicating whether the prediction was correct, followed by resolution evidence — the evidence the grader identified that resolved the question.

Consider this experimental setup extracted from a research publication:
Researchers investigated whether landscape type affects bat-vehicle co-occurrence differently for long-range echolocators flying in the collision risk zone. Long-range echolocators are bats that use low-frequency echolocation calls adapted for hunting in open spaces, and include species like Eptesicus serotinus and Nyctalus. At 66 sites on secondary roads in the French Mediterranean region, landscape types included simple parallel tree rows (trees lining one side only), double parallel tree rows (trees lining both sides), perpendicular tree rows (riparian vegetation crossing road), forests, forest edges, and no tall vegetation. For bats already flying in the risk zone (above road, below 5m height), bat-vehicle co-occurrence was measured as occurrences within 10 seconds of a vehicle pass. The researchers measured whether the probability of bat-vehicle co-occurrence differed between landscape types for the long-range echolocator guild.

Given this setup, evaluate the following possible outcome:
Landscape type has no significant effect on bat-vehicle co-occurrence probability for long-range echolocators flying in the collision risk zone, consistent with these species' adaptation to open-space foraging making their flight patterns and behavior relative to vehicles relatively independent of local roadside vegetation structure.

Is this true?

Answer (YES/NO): NO